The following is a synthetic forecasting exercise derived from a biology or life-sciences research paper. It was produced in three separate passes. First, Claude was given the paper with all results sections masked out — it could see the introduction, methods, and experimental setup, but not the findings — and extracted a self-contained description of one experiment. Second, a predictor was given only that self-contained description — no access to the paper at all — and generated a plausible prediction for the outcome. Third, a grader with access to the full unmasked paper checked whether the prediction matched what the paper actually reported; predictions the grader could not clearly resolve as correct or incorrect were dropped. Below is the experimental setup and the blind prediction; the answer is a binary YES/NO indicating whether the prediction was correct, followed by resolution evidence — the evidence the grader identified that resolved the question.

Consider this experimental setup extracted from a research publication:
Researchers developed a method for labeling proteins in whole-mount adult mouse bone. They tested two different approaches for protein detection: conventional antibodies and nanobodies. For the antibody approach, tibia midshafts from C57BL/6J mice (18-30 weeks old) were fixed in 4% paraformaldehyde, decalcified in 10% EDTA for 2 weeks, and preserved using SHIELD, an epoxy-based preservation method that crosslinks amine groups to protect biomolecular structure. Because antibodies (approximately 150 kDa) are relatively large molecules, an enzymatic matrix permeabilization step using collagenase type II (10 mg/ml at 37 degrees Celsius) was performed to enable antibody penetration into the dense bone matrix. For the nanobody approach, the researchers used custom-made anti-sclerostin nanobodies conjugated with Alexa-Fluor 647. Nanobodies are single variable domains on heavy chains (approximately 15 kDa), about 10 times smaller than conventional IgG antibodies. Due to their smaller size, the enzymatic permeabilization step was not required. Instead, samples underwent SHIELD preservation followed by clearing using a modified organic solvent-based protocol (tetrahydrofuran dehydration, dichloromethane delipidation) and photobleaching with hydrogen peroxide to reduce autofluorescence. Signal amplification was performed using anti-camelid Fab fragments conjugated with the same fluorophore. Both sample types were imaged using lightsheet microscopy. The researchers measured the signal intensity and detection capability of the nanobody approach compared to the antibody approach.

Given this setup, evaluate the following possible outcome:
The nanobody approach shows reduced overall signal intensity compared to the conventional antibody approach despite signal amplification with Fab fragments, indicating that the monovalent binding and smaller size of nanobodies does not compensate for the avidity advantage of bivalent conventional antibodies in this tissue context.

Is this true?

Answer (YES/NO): YES